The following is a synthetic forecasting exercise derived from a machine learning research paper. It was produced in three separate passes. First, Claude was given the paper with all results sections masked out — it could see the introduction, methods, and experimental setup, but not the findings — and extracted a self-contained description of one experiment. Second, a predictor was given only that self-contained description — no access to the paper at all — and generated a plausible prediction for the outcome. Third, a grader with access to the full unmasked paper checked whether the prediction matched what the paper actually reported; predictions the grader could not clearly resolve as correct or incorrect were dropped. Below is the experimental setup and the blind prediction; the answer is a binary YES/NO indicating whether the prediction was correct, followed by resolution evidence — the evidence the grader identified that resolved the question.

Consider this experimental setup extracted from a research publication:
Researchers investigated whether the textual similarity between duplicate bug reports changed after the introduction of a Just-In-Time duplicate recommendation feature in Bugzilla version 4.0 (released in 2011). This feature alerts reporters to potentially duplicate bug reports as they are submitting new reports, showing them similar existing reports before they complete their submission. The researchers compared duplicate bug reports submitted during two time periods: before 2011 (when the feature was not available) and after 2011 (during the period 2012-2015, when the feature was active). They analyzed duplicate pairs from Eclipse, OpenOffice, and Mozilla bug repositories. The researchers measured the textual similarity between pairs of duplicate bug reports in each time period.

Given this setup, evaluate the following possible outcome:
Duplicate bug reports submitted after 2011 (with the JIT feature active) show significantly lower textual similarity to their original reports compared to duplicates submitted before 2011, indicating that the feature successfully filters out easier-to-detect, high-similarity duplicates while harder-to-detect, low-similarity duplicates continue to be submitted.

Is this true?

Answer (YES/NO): YES